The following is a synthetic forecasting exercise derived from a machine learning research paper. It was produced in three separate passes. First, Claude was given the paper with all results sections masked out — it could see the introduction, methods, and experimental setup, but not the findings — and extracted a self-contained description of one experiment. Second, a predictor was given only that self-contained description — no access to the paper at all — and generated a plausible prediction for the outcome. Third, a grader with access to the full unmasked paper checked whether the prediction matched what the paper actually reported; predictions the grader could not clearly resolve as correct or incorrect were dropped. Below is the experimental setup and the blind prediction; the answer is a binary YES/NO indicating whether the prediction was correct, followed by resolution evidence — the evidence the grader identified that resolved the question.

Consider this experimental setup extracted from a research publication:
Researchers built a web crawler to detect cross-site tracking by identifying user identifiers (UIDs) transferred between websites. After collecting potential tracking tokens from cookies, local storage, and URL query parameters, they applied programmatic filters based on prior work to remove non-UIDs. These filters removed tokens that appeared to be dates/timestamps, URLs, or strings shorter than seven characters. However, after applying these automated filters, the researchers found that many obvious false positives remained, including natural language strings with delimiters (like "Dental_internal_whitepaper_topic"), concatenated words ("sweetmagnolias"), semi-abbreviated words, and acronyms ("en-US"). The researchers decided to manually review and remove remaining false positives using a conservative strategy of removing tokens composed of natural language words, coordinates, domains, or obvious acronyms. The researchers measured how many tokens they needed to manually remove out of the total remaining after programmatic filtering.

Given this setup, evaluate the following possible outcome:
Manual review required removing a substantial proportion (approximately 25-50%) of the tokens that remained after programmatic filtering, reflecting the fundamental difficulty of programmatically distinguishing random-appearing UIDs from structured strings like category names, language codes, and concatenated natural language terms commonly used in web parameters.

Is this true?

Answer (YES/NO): YES